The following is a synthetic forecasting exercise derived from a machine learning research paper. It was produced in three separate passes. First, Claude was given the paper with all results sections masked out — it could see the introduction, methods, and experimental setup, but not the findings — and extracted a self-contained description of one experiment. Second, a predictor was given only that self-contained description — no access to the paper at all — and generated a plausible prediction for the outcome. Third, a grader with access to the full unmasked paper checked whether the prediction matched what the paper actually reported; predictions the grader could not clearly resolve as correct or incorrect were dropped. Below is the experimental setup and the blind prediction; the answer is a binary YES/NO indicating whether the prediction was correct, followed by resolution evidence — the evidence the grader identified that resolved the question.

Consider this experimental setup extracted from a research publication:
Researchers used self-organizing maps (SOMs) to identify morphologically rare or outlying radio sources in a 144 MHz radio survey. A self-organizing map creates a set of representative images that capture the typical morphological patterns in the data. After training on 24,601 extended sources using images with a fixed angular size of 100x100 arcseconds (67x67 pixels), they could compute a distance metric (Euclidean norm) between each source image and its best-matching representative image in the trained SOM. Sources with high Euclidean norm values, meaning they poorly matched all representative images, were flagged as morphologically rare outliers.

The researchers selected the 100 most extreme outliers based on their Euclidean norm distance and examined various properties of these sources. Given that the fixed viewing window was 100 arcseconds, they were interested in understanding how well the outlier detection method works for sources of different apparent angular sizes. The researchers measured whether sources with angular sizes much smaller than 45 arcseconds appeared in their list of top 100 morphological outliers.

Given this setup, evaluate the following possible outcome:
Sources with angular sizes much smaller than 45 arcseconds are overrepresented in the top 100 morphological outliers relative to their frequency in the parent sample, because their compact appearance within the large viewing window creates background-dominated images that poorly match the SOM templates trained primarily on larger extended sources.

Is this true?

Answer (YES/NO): NO